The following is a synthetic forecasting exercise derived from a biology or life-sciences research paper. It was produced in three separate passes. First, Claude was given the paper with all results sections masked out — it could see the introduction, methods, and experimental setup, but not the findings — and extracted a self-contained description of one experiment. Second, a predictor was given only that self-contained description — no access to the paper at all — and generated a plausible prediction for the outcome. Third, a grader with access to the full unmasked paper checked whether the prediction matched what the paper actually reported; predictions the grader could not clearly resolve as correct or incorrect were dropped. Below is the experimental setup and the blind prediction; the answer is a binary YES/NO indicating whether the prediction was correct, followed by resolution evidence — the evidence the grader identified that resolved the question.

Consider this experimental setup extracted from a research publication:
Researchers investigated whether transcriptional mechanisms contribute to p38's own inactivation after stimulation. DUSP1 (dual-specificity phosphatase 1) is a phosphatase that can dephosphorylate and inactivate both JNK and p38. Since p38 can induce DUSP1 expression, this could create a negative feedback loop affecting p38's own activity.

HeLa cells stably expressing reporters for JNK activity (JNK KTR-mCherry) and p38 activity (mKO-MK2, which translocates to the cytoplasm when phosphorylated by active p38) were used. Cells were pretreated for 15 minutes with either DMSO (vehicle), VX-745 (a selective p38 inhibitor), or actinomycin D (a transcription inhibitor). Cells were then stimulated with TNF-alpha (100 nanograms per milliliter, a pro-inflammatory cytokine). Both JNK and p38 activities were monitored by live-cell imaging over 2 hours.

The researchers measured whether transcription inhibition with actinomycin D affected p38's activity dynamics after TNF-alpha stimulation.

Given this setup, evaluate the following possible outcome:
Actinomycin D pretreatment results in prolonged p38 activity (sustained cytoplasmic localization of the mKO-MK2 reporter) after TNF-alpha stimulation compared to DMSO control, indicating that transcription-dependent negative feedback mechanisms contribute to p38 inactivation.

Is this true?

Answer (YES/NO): YES